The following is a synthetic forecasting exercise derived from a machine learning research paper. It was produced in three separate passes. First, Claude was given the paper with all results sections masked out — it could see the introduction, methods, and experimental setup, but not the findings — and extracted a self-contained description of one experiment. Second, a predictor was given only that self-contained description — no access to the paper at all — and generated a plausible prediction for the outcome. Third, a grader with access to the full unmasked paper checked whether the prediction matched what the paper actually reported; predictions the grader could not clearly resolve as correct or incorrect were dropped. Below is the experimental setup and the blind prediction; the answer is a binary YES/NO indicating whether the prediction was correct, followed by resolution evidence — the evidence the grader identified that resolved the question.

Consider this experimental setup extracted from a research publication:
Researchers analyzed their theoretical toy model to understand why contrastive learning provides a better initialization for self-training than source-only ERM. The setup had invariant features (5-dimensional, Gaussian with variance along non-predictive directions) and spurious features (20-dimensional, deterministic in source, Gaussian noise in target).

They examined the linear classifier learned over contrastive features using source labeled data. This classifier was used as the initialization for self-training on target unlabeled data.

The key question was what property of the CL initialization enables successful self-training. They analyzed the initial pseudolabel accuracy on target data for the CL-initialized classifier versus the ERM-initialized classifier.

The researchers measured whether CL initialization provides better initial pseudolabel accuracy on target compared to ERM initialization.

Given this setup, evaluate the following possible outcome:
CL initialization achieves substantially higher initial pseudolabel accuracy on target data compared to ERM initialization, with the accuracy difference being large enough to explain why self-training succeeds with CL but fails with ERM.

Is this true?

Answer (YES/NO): YES